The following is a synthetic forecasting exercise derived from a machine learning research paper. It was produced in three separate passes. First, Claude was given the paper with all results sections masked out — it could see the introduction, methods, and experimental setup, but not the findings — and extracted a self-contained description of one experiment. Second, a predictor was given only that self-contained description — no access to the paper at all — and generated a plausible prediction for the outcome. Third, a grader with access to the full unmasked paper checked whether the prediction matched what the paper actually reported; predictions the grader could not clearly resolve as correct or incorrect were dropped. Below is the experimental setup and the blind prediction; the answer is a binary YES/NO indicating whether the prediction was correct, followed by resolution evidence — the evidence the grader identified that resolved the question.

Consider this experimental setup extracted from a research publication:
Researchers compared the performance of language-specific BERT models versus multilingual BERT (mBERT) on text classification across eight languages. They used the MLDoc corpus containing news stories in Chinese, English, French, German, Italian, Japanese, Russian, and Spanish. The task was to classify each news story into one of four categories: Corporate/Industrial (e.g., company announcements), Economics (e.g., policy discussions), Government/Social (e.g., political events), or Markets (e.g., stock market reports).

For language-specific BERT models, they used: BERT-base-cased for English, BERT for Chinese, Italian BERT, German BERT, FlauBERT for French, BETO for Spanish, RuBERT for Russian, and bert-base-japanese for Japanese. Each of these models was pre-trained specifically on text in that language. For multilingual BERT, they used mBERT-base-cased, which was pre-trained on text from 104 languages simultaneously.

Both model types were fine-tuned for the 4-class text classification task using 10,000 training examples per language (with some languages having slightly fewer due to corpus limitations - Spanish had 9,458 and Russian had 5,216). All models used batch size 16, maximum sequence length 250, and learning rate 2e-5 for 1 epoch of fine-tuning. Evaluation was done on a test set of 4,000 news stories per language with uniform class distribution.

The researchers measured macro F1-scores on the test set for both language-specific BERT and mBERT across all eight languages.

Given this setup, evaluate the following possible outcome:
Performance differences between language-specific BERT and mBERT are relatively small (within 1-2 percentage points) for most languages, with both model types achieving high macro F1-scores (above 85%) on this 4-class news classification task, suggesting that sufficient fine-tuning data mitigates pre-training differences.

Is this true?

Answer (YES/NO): YES